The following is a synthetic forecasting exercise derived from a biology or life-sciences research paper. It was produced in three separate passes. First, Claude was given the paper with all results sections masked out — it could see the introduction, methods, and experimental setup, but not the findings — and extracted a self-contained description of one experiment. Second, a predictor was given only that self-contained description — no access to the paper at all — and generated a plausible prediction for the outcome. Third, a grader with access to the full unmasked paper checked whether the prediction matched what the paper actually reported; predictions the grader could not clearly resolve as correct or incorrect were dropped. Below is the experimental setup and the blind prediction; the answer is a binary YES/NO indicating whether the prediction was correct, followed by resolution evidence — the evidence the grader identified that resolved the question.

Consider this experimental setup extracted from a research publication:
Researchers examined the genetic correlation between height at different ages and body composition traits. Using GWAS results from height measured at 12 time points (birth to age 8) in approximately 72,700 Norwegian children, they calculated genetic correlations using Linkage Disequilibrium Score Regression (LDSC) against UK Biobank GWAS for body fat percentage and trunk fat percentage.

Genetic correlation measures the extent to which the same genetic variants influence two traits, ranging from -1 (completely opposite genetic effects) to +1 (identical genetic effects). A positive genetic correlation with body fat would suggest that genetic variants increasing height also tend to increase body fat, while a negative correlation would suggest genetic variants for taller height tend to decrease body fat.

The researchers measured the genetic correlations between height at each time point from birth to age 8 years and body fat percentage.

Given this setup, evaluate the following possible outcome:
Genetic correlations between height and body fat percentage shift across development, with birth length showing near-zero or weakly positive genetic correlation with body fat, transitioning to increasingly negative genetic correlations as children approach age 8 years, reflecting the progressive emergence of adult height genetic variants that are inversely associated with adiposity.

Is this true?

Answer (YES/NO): NO